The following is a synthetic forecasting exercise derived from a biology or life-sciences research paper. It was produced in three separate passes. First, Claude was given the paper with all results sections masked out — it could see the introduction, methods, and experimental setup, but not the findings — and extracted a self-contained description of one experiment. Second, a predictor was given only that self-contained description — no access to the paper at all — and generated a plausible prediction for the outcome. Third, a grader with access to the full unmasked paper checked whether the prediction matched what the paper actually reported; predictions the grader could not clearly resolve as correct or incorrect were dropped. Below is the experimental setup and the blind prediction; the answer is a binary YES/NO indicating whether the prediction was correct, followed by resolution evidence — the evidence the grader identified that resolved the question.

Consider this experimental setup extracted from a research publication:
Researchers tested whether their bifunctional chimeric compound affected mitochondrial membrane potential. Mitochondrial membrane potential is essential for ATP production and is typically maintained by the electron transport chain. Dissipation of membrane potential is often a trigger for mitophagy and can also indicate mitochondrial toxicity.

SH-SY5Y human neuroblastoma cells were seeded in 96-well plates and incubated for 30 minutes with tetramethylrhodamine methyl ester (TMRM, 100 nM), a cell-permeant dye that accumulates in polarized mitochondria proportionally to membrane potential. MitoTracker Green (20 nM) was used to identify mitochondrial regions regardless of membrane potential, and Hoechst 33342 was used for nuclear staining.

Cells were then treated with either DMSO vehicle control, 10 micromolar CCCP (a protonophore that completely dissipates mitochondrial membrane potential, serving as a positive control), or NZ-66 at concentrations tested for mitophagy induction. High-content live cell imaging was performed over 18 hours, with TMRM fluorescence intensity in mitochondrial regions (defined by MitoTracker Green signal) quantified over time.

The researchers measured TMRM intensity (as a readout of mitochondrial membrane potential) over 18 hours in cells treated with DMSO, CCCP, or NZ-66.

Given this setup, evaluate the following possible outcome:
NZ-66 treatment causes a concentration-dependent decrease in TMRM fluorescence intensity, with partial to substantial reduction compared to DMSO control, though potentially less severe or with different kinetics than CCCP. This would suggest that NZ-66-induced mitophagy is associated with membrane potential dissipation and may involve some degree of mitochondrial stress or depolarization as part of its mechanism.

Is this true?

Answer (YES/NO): NO